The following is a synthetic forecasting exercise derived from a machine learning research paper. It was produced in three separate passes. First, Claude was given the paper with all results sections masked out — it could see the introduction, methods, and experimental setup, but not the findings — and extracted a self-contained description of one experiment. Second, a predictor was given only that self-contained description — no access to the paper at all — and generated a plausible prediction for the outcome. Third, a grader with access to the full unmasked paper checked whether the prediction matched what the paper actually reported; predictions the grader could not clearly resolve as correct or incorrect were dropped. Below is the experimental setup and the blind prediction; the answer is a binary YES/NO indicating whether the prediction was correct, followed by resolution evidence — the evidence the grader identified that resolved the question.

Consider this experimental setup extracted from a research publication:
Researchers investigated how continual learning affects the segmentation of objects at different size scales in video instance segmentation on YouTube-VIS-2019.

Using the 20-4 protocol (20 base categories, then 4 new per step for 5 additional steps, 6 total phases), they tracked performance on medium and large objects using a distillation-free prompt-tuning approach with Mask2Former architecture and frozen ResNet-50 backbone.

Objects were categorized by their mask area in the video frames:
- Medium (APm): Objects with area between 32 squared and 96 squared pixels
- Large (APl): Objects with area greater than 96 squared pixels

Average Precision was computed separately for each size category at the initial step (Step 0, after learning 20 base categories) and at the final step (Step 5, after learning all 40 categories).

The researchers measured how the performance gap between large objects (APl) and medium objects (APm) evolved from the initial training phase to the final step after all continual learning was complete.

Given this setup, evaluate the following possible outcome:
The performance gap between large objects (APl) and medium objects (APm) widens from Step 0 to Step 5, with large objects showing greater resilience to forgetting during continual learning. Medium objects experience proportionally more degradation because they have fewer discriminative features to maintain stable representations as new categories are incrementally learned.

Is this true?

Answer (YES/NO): NO